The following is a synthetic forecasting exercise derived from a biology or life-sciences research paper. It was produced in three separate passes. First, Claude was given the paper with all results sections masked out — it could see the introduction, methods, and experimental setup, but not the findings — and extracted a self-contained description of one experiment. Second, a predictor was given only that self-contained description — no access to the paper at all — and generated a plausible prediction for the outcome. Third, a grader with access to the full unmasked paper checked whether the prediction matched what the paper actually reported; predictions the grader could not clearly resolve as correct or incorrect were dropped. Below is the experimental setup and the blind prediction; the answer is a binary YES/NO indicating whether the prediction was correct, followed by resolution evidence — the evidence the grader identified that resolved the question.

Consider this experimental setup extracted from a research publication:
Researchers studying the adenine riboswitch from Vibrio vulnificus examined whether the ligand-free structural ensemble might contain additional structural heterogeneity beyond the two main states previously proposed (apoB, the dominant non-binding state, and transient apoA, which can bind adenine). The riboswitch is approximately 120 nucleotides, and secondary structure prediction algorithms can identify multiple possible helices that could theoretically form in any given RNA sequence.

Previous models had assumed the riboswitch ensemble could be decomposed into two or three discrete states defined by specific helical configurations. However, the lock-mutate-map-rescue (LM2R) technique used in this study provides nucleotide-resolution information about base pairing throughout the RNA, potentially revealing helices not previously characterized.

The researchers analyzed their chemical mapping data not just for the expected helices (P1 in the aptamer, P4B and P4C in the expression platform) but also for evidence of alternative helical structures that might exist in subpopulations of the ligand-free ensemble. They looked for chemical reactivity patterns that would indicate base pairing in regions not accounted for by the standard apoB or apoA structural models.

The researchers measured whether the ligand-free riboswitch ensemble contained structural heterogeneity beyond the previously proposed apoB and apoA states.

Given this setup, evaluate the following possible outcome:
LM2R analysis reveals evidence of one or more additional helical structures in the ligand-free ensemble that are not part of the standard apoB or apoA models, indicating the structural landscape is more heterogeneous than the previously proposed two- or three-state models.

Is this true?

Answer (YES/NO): NO